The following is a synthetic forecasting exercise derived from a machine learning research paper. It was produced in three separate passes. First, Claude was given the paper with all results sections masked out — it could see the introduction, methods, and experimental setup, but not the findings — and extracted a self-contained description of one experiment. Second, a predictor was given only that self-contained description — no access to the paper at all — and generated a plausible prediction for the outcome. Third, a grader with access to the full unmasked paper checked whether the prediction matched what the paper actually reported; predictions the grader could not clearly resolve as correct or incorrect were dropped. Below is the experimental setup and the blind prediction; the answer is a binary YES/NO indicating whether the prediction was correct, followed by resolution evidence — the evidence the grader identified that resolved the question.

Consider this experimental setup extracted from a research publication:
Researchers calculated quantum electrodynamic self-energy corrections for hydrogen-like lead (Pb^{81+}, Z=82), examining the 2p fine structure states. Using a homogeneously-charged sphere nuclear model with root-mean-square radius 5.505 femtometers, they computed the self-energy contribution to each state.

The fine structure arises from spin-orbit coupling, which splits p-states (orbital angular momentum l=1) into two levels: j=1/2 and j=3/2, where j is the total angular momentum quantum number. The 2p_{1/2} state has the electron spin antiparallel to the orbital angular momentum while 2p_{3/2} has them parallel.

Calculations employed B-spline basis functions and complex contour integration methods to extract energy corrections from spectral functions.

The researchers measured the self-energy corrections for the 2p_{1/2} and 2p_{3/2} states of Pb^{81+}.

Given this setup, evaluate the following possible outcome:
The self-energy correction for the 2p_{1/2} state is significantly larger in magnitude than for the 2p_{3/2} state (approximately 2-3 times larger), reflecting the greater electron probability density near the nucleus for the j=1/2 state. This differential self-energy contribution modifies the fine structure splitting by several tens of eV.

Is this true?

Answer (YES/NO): NO